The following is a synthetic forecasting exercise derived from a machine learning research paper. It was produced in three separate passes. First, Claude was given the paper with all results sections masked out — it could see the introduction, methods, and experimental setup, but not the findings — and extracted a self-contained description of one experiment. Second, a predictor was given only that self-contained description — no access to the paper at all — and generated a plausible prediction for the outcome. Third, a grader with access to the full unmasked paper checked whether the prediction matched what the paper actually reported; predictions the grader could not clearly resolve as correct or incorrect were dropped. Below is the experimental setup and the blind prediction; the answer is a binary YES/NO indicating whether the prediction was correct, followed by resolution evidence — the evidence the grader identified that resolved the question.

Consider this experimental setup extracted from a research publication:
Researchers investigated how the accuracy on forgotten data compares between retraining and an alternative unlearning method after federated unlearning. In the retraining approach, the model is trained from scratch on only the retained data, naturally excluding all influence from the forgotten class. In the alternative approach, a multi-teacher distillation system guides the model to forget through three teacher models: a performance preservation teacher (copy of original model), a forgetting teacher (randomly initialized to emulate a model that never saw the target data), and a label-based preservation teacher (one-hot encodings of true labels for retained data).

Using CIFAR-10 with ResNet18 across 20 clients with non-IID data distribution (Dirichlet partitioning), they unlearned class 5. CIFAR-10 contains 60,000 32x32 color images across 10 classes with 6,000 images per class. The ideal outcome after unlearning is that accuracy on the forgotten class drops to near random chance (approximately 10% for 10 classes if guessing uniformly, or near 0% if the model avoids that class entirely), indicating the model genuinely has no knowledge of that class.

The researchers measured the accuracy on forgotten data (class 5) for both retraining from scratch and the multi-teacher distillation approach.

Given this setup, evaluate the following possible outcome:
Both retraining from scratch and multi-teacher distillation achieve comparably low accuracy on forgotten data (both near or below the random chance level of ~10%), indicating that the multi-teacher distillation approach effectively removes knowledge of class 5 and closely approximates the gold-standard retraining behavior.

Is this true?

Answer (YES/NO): YES